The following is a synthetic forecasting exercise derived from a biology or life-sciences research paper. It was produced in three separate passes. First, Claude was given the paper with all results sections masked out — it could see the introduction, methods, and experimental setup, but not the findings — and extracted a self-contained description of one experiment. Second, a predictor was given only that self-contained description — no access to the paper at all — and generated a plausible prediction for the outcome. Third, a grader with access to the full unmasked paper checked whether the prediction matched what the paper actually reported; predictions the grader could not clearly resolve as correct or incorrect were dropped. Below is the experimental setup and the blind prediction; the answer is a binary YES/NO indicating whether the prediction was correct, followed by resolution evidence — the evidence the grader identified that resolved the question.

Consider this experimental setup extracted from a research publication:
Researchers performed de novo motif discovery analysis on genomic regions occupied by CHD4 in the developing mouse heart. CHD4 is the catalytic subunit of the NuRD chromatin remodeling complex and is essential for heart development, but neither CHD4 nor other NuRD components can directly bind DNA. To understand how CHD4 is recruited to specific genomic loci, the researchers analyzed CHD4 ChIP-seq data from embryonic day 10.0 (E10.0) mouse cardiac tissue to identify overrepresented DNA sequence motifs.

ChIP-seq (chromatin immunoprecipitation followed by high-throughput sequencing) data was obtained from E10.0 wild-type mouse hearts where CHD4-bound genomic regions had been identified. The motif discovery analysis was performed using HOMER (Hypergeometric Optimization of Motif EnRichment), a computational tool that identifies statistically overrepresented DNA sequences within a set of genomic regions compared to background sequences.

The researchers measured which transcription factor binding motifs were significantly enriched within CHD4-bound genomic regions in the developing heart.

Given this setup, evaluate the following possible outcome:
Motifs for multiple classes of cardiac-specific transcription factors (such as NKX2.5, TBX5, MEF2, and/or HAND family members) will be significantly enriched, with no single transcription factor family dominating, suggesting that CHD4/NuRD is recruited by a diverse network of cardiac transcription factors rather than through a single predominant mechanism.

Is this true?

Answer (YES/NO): NO